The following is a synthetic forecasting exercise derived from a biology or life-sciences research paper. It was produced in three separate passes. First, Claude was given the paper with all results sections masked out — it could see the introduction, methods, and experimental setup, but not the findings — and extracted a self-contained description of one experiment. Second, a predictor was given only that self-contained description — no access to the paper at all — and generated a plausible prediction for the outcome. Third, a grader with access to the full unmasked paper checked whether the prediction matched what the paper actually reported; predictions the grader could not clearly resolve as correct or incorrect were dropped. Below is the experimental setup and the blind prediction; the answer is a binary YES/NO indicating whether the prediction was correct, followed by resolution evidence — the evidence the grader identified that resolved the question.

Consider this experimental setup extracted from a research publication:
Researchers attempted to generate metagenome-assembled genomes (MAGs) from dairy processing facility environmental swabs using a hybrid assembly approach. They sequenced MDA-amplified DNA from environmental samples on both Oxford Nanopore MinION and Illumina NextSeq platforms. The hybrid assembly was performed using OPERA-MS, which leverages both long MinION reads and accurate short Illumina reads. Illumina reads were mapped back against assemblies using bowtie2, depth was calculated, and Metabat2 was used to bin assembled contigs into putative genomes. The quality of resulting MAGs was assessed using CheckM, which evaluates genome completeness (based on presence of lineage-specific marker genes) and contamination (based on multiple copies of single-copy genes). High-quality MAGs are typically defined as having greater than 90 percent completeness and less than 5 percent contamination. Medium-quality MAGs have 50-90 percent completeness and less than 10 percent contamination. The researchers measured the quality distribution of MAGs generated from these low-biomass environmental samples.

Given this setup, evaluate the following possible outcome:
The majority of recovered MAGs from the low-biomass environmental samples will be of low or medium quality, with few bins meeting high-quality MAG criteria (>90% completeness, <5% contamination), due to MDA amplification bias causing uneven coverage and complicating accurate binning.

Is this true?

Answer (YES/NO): YES